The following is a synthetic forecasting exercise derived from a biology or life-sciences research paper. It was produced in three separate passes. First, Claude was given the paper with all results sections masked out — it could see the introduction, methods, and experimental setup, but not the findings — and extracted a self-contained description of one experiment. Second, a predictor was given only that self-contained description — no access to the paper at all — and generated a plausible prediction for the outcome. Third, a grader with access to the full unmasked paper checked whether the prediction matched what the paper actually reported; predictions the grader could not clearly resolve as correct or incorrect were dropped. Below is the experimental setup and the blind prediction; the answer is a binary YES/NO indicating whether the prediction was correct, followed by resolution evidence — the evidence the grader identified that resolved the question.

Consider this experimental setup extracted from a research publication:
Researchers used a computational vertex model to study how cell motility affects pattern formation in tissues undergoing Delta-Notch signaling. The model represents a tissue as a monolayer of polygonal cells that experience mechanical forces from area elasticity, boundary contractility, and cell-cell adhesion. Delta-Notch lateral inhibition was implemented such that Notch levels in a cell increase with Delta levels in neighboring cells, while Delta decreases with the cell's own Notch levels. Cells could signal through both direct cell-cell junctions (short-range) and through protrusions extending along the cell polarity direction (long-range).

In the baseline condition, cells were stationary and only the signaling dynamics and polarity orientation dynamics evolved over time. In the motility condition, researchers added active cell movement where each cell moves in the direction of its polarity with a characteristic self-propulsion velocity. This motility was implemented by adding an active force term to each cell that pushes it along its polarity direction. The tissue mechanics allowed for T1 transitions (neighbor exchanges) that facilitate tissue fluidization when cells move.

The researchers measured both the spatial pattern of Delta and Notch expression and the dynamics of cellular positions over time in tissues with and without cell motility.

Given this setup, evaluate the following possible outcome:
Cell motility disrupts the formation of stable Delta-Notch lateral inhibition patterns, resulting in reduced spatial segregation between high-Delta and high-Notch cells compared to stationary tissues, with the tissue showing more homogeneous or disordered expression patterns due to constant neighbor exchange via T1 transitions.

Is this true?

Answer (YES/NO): NO